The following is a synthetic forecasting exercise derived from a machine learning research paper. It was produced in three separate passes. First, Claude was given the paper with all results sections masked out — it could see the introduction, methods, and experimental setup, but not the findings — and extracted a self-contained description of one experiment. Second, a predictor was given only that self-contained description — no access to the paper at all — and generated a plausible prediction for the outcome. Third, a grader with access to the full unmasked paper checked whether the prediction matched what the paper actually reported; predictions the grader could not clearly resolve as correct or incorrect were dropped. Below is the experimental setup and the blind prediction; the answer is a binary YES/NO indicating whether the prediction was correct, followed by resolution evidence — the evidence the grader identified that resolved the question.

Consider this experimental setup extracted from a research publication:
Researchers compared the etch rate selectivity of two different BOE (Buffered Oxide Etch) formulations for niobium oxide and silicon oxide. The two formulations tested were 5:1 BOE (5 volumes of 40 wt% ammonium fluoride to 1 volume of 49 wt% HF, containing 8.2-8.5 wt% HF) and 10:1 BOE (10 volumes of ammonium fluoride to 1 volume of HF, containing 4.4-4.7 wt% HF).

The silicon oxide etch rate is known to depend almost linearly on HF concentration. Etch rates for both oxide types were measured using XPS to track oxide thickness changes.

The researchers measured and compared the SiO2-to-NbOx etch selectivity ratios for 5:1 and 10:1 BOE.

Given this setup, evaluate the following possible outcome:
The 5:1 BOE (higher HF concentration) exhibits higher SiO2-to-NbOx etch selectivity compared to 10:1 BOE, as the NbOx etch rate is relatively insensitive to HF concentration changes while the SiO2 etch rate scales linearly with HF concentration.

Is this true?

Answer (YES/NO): NO